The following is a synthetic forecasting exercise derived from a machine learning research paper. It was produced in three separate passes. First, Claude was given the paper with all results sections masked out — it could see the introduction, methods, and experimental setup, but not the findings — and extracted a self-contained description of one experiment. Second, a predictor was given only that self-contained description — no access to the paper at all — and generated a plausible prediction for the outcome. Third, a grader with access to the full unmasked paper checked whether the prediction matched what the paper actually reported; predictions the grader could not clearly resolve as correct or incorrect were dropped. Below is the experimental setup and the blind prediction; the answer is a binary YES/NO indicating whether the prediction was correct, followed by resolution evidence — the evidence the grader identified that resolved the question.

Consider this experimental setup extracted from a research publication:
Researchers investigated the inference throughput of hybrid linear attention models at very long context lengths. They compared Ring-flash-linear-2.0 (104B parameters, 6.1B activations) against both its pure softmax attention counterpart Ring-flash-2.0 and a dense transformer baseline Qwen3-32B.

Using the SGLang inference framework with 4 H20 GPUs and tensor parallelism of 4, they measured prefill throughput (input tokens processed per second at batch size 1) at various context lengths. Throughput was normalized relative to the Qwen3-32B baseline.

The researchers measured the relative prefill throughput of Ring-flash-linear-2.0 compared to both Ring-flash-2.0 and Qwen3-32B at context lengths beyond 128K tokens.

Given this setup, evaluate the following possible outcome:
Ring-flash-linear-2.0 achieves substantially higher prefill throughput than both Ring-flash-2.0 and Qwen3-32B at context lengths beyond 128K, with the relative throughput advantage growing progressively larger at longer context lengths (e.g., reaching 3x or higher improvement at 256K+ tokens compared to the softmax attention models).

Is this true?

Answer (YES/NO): NO